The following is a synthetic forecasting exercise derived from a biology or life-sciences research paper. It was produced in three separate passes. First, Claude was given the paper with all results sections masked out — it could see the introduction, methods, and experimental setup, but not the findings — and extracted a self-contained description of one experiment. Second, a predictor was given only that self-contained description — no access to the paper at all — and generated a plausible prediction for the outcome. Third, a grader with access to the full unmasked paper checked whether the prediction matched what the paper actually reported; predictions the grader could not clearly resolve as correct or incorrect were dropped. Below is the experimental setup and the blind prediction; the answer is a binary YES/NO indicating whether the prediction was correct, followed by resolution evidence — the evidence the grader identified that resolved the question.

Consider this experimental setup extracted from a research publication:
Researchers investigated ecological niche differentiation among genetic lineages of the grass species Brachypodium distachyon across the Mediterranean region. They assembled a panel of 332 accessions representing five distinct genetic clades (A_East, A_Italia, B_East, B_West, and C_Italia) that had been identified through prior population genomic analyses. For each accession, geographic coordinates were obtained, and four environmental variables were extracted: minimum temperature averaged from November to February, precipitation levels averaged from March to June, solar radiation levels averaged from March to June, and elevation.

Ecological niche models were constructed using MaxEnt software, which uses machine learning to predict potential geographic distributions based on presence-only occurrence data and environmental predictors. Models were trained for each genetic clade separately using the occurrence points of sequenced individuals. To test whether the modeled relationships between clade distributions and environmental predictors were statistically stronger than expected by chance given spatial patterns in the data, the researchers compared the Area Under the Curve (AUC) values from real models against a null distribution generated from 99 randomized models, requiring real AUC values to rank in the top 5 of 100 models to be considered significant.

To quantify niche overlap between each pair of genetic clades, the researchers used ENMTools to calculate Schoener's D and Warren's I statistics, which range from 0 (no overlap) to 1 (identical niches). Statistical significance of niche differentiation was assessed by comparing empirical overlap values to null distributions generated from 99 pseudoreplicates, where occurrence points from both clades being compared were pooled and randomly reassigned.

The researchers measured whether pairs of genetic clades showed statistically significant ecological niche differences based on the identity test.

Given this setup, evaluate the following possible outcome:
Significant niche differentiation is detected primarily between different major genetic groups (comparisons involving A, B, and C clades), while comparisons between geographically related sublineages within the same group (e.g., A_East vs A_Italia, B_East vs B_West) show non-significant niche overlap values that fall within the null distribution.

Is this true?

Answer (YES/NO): NO